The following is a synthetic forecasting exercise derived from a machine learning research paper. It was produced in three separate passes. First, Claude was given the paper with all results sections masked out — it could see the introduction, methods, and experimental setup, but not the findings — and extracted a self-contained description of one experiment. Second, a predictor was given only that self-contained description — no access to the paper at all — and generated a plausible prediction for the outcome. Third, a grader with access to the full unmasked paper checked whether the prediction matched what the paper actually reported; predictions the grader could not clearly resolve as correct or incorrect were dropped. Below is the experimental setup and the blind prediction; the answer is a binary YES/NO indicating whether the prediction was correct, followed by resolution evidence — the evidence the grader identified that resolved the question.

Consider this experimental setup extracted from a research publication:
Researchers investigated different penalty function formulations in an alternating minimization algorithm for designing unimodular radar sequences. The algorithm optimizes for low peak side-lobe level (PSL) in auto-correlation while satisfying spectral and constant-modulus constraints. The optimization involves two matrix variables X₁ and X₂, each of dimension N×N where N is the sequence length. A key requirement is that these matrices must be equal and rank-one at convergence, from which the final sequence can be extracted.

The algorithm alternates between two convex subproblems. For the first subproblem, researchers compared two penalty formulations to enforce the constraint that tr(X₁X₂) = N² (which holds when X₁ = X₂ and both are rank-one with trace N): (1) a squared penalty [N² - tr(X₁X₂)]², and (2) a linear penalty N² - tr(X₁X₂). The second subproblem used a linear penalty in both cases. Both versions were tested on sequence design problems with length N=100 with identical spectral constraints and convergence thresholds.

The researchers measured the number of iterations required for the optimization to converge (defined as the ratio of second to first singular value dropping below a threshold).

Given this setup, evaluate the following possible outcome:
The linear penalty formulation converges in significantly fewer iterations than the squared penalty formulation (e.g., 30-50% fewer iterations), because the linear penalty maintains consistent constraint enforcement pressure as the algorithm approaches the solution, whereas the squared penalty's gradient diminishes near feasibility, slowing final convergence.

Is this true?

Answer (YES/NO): NO